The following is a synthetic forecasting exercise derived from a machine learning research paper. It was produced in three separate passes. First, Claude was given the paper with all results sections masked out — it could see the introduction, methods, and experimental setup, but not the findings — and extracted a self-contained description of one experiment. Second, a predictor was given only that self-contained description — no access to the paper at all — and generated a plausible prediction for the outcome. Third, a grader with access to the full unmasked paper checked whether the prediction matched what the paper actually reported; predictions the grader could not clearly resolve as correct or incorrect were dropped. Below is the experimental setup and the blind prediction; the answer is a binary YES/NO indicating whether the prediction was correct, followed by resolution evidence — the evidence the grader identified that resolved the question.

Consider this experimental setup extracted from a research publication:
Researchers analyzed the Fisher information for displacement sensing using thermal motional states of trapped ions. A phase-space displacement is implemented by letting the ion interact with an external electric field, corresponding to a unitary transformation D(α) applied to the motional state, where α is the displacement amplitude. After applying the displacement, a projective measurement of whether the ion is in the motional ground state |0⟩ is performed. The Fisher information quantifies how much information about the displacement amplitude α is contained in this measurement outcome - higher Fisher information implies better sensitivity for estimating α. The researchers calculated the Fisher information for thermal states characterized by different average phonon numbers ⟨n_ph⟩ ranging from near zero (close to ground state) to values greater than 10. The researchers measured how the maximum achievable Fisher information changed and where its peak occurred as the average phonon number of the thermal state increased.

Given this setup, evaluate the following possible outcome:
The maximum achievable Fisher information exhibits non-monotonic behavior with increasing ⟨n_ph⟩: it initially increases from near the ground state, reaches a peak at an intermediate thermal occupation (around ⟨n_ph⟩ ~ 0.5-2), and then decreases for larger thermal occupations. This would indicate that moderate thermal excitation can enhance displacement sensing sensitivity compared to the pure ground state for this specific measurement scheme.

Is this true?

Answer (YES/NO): NO